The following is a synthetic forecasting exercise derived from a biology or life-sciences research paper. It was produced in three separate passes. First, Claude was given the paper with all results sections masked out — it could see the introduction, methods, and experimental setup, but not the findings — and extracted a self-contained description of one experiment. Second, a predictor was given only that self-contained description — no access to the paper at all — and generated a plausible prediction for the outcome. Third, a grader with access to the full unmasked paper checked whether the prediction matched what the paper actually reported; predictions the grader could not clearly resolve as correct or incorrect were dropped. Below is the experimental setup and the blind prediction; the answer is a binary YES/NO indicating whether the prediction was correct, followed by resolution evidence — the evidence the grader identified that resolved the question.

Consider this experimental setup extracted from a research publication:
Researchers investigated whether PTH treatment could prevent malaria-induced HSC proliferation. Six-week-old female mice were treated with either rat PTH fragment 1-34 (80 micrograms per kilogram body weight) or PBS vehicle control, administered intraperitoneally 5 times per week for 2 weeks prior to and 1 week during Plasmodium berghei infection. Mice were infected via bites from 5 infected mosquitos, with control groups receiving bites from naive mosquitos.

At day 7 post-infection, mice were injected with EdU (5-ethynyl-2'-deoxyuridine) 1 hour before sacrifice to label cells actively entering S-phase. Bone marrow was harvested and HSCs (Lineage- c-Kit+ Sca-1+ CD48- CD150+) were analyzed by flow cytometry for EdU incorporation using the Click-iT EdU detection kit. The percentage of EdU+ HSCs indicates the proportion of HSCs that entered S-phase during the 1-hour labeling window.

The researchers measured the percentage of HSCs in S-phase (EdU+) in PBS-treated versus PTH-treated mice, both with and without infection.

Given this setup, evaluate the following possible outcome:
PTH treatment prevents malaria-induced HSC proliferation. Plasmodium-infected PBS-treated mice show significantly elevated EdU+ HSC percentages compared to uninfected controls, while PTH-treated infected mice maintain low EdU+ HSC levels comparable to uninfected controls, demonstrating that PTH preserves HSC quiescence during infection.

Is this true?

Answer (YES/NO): YES